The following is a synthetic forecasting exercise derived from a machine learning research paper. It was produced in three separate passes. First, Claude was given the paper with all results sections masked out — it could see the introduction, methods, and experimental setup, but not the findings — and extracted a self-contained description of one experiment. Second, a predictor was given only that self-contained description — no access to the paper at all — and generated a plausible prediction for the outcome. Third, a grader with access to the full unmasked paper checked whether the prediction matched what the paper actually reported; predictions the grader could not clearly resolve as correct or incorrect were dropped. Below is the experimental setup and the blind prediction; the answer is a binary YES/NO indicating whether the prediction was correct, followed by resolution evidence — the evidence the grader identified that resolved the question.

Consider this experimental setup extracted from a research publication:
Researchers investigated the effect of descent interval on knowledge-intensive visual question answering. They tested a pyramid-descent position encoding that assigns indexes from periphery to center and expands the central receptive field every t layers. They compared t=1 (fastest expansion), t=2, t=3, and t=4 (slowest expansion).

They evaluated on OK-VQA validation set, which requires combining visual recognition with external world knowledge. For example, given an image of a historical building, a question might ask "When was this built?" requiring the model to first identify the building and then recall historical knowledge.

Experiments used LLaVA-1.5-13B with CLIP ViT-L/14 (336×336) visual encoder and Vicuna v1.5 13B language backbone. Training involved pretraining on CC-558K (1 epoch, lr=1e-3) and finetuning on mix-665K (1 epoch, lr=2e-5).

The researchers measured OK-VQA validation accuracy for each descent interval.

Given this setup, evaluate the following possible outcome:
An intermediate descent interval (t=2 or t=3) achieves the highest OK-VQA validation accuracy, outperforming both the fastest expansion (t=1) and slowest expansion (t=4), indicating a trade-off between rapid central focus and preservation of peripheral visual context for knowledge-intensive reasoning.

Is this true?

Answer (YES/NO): NO